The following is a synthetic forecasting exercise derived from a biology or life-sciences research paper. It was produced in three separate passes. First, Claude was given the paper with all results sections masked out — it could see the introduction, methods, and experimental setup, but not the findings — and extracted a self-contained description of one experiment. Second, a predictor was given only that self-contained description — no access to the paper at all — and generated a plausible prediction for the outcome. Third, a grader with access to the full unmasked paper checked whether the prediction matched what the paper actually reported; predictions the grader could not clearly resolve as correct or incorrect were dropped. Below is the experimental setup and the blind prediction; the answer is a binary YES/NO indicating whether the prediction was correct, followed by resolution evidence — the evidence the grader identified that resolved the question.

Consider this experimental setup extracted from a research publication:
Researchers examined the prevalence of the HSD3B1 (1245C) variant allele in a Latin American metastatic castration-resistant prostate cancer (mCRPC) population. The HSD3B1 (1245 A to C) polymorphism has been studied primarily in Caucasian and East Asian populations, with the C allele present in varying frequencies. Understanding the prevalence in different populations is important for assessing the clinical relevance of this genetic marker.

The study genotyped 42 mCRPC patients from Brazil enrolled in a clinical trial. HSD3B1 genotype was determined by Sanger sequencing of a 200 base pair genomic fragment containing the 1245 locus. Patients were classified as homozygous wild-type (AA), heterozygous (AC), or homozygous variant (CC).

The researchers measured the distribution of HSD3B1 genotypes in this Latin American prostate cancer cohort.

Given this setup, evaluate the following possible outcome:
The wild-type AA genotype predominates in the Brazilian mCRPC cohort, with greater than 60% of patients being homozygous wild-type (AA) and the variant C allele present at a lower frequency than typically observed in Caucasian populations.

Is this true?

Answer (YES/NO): NO